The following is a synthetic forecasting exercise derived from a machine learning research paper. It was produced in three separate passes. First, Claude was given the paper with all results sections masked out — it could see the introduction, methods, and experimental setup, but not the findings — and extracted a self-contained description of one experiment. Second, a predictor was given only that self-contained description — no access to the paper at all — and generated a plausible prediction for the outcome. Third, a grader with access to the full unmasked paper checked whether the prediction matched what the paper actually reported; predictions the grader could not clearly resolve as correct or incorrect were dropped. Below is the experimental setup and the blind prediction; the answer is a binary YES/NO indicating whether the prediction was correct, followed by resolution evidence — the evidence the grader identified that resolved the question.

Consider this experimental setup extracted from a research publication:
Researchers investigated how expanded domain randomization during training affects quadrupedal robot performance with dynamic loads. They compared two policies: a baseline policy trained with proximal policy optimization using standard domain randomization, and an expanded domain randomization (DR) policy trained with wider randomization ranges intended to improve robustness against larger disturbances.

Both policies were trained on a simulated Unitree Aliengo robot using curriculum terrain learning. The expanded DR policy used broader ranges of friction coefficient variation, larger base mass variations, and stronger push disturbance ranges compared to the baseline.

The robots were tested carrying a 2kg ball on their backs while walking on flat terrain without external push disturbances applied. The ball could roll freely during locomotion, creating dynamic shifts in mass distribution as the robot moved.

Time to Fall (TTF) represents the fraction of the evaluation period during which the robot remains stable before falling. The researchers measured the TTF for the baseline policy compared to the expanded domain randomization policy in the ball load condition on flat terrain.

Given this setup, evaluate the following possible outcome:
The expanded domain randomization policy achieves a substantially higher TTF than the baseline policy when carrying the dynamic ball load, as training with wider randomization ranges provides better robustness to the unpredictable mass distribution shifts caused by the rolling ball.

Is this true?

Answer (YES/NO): NO